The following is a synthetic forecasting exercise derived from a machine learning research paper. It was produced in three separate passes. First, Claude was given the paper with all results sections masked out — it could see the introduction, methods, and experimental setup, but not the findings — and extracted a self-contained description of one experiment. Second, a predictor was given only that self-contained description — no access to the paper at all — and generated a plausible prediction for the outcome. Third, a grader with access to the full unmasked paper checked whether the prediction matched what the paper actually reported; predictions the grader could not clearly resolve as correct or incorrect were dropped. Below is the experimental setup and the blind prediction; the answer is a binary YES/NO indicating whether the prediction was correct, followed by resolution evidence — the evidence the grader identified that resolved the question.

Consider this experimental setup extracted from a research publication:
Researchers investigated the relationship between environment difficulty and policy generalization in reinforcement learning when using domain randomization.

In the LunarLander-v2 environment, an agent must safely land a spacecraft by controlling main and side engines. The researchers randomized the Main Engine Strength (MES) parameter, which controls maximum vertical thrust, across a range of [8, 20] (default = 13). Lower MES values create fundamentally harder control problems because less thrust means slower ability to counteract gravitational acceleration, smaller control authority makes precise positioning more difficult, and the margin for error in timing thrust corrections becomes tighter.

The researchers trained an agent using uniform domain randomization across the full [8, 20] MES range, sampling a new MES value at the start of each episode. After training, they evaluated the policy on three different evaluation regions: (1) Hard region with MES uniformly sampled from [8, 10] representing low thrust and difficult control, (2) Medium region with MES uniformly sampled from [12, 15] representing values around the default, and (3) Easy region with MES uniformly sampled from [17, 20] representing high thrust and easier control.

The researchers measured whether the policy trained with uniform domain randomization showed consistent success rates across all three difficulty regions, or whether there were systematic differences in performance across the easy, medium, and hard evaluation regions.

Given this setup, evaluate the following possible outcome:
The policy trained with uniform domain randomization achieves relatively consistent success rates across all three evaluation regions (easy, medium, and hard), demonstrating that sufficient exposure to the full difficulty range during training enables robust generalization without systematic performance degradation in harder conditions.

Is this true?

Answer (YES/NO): NO